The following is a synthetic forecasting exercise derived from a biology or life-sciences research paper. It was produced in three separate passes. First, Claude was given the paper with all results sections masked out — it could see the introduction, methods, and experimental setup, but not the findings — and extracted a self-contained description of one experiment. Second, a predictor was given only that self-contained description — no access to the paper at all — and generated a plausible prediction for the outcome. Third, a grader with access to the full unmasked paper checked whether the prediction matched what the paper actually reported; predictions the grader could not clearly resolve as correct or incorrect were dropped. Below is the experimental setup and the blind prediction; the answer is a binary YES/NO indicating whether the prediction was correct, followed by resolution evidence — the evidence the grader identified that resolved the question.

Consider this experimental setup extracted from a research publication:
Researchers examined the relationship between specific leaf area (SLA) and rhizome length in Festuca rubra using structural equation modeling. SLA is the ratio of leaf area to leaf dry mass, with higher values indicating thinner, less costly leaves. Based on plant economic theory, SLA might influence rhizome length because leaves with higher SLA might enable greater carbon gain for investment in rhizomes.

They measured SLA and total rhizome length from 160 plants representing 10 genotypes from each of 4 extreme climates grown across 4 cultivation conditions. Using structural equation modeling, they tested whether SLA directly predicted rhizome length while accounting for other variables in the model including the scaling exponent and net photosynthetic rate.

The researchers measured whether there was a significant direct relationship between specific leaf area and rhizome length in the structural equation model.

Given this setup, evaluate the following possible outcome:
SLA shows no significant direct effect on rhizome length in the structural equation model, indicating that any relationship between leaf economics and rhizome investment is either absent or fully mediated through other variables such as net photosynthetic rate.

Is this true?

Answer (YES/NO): NO